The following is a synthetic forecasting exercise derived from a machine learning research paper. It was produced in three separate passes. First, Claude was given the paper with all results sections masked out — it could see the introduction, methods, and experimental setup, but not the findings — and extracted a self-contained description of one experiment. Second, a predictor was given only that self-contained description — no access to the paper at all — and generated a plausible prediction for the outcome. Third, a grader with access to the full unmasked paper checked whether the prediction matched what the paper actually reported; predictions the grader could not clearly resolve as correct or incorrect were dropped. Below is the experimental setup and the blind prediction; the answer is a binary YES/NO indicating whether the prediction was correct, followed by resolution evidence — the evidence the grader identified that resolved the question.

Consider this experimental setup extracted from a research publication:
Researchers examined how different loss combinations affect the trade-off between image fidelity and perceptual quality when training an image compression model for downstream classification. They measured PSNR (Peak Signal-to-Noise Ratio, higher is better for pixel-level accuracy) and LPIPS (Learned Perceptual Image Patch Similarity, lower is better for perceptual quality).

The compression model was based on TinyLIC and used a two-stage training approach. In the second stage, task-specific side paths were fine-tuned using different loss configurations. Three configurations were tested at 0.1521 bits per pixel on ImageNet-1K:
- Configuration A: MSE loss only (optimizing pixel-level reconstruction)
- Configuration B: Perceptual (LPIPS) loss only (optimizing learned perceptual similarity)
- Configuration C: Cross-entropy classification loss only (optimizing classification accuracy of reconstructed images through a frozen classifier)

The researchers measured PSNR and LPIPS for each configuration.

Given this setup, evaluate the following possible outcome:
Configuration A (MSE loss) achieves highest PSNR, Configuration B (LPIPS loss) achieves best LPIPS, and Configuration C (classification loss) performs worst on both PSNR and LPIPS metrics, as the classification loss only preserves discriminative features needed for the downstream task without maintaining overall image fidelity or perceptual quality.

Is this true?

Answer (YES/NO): NO